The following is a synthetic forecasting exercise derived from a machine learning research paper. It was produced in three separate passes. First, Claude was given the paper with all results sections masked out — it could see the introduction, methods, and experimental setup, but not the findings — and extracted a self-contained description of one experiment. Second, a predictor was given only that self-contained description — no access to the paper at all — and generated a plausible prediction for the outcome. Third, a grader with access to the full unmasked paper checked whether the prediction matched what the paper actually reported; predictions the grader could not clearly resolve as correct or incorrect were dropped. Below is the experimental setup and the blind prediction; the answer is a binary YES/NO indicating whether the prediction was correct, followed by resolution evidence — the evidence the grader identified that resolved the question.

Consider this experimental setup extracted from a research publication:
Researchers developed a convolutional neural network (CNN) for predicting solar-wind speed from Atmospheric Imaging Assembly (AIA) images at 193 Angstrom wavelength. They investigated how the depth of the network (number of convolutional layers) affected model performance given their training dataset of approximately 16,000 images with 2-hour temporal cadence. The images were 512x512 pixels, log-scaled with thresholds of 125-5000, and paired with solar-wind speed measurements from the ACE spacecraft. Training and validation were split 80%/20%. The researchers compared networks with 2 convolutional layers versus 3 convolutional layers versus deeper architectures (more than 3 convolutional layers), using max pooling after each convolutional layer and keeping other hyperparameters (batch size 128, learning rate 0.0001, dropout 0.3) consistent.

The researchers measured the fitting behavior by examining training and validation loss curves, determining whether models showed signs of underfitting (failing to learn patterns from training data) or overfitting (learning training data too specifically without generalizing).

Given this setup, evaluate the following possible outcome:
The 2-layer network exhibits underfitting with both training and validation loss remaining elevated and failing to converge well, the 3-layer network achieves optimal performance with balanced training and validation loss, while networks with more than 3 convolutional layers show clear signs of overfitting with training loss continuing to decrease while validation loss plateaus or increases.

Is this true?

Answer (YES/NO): NO